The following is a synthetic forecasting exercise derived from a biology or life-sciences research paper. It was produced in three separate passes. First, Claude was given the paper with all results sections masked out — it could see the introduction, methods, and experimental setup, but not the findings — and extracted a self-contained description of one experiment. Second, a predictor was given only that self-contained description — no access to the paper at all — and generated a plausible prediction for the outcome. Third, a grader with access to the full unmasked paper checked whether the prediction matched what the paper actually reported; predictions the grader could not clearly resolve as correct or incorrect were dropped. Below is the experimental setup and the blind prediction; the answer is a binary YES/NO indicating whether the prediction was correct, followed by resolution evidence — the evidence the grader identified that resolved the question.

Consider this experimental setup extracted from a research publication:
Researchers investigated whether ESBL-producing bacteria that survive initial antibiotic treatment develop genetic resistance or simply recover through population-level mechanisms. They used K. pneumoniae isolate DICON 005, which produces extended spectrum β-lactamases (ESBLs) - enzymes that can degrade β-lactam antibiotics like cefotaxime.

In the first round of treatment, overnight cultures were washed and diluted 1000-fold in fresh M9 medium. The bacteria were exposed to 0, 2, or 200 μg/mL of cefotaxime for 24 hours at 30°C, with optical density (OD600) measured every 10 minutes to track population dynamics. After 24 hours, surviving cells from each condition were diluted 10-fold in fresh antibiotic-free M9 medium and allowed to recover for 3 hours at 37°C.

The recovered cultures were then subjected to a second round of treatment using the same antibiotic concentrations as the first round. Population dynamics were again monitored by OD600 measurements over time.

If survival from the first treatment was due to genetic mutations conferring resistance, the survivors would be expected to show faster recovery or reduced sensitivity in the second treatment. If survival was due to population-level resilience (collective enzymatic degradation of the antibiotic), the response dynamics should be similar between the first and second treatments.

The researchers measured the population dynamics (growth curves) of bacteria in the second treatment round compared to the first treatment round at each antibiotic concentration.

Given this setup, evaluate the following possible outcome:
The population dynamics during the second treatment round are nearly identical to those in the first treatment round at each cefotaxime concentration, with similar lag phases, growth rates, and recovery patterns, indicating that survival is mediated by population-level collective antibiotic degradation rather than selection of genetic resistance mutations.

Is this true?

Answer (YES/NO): YES